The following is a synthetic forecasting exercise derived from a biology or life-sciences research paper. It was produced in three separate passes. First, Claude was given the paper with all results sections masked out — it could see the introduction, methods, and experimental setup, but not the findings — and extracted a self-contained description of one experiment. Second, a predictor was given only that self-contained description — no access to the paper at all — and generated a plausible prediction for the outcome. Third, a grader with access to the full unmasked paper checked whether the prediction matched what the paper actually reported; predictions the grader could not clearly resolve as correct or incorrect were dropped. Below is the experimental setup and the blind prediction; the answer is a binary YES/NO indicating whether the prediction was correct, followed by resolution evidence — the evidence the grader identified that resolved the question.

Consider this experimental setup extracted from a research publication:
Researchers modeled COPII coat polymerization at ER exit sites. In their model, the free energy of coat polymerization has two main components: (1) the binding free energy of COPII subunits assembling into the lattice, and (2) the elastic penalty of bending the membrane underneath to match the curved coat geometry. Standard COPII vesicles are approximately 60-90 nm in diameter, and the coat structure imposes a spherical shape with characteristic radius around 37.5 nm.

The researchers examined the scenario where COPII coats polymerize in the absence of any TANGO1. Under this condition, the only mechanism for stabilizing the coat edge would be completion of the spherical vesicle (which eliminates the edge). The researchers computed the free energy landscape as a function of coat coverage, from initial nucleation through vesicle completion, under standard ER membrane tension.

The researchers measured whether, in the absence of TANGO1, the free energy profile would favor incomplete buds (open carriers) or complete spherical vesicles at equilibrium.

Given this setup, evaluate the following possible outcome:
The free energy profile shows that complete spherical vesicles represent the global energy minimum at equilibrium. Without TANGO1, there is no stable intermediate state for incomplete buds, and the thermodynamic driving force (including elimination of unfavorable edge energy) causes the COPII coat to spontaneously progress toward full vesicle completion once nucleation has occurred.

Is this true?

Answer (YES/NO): YES